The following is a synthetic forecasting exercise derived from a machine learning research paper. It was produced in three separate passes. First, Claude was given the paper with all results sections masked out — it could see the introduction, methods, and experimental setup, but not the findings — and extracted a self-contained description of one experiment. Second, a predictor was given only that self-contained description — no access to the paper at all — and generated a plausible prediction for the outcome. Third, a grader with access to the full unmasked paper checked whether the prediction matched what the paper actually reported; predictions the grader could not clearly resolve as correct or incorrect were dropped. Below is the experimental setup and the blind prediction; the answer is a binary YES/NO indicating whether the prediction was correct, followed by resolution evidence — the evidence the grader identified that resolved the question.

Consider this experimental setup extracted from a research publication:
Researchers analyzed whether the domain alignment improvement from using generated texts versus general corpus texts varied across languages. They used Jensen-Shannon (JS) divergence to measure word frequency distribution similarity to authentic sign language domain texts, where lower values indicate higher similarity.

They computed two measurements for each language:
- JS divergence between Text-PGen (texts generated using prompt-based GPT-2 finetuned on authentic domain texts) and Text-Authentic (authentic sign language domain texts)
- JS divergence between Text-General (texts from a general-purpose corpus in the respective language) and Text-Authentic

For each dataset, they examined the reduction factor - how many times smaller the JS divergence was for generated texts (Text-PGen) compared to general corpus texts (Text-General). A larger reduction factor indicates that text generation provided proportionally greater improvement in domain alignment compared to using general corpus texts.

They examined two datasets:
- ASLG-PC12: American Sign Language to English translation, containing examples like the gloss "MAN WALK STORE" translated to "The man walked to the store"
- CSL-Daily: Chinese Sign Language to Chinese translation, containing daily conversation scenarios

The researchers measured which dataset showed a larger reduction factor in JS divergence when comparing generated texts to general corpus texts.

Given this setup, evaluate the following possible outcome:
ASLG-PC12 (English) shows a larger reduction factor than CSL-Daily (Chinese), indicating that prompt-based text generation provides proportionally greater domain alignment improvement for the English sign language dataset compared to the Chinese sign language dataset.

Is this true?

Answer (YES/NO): YES